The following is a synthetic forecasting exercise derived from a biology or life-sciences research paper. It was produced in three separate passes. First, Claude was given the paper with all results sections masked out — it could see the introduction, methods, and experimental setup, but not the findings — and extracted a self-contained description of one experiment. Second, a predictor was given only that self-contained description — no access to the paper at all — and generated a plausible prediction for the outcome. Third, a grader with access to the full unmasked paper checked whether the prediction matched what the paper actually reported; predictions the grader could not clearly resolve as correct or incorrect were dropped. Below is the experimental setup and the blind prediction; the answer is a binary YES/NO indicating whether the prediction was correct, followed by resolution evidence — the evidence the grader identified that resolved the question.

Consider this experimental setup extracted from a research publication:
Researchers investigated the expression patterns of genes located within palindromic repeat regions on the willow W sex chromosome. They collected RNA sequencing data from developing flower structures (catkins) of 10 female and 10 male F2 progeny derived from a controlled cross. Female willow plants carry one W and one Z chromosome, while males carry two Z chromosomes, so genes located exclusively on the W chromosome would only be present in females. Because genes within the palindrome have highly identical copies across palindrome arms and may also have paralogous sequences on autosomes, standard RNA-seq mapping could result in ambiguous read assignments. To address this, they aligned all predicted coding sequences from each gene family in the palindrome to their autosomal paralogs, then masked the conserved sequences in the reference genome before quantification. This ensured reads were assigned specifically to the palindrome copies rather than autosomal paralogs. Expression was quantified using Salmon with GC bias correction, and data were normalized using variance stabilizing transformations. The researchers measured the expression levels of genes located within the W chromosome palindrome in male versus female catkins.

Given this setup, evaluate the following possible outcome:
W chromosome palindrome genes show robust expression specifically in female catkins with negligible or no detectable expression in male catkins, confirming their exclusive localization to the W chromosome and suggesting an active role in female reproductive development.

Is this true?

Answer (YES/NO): NO